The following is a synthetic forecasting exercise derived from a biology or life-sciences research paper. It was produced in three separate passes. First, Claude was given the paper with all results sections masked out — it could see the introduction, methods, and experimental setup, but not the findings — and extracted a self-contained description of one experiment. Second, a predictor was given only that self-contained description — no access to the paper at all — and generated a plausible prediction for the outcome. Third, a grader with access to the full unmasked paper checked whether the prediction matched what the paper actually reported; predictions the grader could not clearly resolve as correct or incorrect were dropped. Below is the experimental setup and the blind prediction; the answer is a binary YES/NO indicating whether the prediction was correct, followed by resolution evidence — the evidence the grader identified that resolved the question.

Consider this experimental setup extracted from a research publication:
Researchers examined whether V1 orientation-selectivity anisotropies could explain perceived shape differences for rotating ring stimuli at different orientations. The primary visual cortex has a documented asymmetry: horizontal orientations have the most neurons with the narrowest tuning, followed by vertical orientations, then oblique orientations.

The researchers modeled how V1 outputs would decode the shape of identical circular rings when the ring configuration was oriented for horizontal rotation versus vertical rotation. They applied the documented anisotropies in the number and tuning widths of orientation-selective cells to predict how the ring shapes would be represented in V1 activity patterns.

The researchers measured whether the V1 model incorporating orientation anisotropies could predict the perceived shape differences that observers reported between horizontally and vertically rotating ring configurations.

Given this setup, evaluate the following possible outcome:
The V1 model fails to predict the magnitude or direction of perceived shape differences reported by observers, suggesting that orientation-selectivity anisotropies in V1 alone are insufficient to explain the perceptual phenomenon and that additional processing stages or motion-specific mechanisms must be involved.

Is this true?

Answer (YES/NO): NO